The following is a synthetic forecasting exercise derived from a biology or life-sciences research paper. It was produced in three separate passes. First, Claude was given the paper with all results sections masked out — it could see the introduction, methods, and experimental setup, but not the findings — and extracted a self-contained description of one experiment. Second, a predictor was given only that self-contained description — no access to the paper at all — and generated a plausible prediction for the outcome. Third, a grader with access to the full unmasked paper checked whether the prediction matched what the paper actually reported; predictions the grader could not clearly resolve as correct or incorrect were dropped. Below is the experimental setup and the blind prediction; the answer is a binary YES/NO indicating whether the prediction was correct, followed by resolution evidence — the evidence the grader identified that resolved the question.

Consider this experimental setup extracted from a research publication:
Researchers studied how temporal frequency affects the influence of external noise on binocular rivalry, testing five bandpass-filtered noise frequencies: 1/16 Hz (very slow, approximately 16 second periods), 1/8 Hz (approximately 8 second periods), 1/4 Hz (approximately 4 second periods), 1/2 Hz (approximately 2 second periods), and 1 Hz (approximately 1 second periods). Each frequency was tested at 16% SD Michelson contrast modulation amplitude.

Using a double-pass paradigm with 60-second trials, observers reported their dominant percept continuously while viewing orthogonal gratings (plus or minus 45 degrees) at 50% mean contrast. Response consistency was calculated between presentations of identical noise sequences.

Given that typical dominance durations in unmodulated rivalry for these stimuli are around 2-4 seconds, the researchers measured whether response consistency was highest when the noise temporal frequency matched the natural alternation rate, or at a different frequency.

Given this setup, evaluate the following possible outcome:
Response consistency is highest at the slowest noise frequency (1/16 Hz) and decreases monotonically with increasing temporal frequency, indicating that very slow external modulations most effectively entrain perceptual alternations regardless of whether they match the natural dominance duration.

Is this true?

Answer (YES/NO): NO